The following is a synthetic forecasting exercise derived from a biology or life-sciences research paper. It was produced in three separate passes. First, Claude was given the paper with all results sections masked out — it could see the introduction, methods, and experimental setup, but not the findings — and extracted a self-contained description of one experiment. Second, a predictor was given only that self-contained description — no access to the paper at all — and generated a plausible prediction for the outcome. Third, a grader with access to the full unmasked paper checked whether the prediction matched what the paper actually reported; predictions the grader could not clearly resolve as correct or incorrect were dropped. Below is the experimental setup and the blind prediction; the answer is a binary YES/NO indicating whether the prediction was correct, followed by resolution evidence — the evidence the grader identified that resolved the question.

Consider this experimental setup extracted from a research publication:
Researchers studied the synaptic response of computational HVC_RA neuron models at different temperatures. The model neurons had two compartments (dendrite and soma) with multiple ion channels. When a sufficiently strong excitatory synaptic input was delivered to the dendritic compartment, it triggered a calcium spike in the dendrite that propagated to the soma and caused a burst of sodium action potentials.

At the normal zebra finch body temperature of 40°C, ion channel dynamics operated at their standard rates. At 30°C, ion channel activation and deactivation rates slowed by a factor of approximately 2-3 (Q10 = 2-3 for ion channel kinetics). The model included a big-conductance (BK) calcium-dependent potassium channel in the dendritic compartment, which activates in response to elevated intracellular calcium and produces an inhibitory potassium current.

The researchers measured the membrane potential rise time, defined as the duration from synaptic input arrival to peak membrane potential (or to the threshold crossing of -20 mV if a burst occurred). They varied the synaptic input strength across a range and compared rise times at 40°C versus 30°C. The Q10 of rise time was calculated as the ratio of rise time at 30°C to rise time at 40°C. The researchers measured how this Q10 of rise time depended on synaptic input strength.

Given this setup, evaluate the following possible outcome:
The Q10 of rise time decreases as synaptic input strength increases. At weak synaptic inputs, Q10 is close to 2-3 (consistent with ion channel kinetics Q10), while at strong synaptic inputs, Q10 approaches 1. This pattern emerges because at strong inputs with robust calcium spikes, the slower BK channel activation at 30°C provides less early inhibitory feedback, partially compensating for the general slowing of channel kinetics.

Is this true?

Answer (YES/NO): NO